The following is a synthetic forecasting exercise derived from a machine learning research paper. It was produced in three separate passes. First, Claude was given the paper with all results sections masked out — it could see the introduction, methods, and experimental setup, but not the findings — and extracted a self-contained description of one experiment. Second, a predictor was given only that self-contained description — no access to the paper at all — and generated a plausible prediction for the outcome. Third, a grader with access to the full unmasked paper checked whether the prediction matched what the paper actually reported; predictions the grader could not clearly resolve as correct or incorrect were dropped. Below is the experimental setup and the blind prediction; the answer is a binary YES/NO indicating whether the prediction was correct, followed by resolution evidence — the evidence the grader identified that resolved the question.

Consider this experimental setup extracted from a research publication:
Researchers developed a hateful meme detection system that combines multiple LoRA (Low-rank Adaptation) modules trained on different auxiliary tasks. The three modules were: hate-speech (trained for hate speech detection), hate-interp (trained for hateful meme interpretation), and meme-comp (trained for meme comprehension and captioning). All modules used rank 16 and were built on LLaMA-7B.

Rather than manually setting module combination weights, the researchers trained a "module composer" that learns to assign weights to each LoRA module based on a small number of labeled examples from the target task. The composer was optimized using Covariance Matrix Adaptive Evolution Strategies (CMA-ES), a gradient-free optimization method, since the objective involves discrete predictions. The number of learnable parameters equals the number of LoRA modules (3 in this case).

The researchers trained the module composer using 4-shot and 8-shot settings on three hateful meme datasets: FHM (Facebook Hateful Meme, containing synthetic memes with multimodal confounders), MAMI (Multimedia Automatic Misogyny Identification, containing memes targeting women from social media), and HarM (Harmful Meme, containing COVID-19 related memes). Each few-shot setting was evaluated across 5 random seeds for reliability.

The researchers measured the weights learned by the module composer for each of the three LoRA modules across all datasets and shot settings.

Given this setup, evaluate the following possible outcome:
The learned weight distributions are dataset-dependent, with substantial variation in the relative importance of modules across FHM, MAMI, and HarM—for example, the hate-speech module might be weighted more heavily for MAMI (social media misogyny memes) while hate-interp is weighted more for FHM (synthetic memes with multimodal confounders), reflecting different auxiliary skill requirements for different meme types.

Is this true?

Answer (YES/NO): NO